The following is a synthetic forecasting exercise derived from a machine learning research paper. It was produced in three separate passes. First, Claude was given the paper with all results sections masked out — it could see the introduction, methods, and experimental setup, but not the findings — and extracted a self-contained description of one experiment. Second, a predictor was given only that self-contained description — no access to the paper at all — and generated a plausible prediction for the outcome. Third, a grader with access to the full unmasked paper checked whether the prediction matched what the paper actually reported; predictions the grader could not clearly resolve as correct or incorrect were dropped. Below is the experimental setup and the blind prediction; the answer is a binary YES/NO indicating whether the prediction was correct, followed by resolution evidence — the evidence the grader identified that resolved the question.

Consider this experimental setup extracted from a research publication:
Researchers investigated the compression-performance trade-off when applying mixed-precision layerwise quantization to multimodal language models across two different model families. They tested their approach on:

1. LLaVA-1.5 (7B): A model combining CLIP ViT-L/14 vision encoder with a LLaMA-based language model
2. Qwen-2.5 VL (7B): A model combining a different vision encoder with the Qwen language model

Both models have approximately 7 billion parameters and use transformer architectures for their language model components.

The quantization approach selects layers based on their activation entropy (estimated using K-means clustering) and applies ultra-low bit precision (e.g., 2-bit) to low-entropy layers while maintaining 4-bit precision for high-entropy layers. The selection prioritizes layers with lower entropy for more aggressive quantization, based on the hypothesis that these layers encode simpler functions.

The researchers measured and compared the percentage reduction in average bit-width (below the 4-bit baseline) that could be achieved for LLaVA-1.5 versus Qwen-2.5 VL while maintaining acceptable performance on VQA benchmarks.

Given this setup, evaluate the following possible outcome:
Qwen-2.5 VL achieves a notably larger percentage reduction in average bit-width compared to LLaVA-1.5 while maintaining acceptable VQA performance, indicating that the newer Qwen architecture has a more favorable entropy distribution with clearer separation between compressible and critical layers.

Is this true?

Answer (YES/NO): NO